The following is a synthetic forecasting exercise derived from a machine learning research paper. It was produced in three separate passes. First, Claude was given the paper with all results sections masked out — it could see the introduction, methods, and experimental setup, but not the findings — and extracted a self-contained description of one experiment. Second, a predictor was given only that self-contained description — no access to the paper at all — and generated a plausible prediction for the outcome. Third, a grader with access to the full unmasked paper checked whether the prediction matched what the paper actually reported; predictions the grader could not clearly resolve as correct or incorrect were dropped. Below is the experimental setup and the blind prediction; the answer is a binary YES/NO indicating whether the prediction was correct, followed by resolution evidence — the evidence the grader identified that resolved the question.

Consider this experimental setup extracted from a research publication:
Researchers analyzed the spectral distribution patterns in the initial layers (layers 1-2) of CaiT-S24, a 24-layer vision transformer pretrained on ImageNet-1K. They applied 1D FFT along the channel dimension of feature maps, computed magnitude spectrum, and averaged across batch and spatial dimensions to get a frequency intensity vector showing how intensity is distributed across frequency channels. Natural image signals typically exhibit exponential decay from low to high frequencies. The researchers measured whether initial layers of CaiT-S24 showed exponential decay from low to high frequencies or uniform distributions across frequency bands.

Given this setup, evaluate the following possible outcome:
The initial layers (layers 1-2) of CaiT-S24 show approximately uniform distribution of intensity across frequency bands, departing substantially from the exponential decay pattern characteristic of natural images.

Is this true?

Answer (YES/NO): YES